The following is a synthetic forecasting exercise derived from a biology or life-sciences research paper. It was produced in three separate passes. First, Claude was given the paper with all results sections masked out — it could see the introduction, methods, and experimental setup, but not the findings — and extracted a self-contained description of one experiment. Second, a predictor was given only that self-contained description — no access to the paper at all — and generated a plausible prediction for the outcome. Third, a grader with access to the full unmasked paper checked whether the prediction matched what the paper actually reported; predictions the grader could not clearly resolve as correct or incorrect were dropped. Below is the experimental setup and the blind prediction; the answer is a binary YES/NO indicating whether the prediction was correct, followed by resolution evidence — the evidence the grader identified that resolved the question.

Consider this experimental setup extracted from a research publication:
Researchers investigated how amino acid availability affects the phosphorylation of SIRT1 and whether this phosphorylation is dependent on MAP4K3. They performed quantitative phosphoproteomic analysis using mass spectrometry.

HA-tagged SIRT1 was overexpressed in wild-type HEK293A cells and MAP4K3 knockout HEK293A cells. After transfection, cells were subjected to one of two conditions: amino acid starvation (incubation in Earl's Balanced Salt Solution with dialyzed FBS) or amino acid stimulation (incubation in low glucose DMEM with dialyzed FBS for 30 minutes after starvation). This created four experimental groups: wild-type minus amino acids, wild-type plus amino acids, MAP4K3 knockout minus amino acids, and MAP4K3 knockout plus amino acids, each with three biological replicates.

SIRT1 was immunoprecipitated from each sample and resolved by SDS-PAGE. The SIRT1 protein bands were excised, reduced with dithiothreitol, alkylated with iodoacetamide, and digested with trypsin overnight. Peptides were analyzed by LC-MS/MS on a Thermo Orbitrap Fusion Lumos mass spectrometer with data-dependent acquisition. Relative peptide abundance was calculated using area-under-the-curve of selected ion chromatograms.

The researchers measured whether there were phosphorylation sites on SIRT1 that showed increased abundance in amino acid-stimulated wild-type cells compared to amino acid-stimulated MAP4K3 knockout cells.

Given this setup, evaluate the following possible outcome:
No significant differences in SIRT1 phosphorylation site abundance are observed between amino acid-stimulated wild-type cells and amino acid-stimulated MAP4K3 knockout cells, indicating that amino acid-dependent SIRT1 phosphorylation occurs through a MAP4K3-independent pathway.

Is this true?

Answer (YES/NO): NO